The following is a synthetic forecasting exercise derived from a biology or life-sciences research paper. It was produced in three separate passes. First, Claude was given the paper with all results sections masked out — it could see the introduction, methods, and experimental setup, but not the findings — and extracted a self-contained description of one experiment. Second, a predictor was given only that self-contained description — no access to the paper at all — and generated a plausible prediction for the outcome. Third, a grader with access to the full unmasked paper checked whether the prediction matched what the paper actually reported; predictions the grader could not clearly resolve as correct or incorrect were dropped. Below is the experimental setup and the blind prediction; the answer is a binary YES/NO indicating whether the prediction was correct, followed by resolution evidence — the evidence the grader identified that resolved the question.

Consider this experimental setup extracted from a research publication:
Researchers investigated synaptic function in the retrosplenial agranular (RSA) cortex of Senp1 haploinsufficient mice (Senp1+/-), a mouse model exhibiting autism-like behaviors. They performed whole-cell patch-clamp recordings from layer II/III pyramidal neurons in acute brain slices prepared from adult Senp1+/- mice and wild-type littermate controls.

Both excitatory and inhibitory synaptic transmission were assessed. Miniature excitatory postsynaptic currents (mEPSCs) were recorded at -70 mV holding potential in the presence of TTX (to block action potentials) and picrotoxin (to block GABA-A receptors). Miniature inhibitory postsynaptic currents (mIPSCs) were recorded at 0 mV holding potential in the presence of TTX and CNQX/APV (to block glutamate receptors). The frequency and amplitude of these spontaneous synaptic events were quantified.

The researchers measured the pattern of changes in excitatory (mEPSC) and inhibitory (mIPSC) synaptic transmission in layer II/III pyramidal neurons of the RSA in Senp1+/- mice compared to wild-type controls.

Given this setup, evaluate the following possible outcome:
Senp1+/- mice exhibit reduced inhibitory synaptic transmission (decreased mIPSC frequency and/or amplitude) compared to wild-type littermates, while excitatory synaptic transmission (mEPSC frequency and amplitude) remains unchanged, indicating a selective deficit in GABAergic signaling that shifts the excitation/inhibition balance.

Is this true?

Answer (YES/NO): NO